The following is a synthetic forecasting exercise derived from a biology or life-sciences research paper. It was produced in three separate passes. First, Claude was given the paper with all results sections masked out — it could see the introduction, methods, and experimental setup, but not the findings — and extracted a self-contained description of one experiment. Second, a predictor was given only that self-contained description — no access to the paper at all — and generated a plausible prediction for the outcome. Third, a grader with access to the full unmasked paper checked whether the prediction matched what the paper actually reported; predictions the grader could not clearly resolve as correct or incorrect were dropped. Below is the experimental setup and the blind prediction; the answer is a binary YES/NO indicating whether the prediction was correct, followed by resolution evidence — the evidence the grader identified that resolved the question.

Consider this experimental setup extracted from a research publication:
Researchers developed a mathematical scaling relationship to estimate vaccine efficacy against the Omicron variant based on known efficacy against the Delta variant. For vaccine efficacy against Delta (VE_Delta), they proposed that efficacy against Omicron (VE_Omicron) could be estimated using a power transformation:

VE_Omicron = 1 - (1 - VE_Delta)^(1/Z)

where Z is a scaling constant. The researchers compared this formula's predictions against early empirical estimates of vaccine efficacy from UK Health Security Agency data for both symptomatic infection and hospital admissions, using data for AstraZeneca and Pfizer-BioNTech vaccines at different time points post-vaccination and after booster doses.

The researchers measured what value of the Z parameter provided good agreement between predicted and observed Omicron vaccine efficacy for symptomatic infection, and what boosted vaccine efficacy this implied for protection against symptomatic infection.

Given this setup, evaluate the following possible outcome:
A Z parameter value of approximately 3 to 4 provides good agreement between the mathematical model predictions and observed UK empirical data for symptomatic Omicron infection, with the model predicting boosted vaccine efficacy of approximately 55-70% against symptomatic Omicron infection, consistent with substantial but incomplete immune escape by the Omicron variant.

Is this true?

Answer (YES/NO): NO